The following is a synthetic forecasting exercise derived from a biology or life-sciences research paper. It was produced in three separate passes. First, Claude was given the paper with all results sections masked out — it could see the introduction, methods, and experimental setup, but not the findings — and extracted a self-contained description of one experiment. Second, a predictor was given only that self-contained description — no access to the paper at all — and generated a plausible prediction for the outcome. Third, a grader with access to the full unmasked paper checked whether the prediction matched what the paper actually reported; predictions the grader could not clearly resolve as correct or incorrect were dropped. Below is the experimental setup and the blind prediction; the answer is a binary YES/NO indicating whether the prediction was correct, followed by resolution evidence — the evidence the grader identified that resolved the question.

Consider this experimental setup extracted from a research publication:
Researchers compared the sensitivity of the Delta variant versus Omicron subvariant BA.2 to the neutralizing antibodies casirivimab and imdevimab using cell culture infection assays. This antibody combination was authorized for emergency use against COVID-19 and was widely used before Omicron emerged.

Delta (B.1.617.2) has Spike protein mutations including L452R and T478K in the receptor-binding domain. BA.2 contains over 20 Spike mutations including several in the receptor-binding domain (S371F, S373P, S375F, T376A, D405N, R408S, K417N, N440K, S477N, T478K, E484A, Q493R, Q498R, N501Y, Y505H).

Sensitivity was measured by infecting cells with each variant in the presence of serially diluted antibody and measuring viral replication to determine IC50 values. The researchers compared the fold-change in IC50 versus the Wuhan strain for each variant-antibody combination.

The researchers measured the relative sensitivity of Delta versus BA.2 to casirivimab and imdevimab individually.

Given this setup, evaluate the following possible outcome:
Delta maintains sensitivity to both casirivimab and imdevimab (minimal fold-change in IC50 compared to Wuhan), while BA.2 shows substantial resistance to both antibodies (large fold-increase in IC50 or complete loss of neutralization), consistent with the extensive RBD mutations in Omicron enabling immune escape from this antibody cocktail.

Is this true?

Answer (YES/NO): NO